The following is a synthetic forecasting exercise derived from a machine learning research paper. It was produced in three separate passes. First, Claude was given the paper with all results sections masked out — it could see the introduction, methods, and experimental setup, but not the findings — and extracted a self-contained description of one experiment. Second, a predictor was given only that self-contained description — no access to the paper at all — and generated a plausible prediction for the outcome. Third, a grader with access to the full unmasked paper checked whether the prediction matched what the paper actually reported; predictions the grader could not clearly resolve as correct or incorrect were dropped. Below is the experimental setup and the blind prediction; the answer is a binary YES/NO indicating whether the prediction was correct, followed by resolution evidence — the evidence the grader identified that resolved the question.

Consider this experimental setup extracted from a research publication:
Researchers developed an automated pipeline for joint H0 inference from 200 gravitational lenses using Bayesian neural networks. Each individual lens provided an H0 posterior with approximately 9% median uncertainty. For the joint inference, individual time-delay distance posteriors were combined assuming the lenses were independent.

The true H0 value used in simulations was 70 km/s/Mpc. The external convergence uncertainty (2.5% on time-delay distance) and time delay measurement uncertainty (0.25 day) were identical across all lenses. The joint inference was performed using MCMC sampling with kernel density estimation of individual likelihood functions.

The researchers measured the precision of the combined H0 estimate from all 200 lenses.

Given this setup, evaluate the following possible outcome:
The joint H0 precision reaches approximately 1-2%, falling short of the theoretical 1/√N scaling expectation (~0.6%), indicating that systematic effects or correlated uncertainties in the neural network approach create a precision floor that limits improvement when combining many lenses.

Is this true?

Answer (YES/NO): NO